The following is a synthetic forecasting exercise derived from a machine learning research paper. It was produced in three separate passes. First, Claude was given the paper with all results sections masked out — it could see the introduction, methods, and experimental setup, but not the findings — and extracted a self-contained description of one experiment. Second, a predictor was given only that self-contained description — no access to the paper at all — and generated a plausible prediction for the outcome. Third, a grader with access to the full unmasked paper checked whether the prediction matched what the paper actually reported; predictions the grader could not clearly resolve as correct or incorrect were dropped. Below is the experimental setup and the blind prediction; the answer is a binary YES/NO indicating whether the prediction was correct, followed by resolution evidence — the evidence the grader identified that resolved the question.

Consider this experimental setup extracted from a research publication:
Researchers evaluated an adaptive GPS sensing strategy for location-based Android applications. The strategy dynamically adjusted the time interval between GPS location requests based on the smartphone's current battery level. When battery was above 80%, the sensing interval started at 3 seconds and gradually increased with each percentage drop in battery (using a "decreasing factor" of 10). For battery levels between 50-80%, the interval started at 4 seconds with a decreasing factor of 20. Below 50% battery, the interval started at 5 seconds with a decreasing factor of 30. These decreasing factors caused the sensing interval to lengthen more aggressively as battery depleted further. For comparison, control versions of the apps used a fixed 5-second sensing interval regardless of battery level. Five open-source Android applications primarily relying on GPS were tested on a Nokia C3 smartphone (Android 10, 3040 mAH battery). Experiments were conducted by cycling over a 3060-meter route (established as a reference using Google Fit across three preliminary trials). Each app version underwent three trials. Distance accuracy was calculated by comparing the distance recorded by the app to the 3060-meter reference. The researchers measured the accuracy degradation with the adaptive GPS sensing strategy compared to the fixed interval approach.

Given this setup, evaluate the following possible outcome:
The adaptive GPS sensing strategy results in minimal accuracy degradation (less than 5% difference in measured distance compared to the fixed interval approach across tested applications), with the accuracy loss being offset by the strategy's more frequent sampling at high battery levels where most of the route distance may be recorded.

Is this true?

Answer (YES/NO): YES